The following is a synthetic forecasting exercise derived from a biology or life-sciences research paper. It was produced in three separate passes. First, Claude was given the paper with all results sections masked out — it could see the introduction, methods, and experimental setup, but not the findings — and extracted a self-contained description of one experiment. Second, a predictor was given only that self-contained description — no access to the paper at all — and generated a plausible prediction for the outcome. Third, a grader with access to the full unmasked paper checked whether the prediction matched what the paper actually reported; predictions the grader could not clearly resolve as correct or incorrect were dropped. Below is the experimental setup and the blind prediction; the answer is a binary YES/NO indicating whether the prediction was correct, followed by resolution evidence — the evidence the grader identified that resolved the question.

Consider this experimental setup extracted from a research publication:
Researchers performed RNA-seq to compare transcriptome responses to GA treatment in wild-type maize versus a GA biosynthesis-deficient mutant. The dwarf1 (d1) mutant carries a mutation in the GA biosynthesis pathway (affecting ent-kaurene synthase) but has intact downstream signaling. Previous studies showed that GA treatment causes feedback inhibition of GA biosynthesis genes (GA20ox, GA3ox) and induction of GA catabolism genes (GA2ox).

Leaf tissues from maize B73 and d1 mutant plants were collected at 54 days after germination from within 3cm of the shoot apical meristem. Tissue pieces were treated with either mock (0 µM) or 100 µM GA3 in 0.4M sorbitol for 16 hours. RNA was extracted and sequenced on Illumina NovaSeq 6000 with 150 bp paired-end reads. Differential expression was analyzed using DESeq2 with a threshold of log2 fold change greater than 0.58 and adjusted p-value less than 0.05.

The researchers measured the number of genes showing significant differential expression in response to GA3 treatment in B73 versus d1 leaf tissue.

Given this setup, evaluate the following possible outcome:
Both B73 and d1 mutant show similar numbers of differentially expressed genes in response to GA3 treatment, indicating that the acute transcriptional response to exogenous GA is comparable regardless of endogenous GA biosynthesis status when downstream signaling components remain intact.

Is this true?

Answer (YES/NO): NO